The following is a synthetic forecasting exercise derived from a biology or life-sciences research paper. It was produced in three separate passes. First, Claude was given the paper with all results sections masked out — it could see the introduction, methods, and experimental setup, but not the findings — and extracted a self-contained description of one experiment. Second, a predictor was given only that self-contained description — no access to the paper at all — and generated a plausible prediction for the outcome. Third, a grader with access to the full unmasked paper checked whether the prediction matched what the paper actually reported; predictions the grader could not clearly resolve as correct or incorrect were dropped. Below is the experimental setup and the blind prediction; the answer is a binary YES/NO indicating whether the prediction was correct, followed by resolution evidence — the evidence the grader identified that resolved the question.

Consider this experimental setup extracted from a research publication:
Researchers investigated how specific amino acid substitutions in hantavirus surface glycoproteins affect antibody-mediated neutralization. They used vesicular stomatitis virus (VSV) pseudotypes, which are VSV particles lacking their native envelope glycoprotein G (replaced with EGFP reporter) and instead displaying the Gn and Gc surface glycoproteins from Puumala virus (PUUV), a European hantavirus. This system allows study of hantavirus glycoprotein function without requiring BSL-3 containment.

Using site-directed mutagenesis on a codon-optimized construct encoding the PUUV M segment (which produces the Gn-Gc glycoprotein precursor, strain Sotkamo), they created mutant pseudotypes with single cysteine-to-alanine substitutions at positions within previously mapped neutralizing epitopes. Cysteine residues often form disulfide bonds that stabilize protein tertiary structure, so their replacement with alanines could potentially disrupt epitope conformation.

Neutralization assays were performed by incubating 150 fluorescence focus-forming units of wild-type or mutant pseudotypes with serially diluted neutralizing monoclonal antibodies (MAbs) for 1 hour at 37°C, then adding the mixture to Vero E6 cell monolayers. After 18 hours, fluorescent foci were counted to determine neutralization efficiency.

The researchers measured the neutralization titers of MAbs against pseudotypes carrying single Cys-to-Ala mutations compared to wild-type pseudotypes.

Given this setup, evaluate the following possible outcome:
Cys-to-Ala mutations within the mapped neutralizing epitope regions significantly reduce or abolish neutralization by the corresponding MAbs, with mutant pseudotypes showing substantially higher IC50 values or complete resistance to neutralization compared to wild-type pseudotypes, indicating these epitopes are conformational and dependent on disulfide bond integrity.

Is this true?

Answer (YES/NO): NO